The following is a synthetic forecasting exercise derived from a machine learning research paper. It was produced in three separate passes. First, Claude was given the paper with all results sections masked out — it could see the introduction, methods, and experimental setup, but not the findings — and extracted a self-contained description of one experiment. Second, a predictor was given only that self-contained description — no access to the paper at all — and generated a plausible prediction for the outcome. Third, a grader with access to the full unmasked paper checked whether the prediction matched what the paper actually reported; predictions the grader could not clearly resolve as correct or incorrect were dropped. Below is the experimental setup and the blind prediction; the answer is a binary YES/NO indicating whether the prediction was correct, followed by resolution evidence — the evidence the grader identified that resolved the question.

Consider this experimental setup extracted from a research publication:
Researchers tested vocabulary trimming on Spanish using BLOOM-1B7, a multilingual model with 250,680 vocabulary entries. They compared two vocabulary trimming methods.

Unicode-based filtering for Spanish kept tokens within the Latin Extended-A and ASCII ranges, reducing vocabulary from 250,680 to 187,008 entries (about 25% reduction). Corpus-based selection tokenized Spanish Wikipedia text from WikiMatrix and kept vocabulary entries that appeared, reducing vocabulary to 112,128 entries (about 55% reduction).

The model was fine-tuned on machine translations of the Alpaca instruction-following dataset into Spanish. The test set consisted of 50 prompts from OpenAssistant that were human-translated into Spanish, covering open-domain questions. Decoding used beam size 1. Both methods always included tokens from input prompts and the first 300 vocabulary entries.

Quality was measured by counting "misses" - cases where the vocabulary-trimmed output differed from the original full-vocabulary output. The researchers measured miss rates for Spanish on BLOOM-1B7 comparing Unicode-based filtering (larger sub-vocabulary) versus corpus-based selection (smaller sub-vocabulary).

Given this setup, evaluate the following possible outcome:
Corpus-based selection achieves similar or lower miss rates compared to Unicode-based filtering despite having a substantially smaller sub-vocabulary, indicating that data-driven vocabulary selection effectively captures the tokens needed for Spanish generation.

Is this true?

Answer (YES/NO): NO